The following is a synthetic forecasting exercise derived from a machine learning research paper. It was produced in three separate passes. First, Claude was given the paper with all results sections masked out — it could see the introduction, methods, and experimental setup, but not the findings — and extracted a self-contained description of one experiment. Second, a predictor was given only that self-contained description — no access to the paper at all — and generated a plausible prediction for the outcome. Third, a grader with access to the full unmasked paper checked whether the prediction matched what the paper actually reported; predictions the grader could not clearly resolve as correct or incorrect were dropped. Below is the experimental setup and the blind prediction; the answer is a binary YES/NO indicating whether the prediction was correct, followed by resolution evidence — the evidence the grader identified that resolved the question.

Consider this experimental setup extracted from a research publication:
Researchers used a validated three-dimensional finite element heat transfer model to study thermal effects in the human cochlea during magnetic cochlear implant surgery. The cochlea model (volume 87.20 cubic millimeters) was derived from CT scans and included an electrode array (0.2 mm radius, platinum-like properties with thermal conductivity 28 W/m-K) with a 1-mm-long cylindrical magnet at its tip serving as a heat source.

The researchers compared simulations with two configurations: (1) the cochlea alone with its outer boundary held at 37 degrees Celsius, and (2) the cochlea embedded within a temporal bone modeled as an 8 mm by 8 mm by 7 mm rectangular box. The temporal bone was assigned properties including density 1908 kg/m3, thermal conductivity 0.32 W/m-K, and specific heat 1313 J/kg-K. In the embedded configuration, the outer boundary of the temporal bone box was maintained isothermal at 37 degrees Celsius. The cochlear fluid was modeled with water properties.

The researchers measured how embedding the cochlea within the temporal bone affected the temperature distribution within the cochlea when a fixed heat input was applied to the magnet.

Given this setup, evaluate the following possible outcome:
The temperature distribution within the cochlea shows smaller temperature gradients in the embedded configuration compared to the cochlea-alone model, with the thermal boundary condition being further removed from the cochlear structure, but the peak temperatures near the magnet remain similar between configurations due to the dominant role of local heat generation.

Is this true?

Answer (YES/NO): NO